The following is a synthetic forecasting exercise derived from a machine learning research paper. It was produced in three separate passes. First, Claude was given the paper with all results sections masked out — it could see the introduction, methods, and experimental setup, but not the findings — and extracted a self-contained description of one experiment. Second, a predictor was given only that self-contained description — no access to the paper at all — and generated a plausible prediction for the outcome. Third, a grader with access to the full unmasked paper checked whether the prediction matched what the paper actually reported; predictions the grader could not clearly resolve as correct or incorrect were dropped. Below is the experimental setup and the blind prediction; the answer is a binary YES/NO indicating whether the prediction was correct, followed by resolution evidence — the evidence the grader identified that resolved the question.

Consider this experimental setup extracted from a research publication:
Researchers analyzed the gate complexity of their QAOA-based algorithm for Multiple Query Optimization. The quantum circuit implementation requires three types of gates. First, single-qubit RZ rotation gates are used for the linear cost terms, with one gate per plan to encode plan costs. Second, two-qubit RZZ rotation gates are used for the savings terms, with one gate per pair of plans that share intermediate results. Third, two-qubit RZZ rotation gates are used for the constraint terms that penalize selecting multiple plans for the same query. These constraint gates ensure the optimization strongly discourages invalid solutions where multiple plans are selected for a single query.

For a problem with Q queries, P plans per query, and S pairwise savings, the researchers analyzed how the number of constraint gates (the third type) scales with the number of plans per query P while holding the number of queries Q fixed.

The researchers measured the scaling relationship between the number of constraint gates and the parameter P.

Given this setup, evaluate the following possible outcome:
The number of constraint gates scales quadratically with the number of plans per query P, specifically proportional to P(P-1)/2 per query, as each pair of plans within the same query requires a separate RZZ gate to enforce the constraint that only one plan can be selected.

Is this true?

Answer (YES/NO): YES